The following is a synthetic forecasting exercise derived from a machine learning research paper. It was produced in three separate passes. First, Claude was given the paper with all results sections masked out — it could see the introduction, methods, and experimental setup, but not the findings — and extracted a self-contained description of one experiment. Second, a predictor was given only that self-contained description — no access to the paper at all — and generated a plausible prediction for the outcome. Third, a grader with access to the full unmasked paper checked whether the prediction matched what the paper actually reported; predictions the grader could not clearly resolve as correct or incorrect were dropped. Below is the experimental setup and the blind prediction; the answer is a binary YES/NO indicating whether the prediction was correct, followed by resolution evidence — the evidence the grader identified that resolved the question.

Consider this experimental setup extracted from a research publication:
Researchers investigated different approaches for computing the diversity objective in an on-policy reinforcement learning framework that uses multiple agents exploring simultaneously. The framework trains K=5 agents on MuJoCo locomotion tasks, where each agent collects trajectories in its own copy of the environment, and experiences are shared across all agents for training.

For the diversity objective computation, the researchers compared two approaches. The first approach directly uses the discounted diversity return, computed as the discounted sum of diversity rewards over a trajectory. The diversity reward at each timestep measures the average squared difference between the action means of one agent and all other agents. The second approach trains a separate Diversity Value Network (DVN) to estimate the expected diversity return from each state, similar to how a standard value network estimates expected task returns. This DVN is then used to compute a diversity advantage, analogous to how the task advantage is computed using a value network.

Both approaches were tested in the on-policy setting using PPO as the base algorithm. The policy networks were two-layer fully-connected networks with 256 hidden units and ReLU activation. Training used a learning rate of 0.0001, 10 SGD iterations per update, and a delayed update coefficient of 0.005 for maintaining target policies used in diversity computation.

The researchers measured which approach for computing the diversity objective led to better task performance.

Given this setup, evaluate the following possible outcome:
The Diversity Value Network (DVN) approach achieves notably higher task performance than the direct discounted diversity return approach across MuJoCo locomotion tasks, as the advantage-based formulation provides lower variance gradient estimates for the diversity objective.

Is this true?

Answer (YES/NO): NO